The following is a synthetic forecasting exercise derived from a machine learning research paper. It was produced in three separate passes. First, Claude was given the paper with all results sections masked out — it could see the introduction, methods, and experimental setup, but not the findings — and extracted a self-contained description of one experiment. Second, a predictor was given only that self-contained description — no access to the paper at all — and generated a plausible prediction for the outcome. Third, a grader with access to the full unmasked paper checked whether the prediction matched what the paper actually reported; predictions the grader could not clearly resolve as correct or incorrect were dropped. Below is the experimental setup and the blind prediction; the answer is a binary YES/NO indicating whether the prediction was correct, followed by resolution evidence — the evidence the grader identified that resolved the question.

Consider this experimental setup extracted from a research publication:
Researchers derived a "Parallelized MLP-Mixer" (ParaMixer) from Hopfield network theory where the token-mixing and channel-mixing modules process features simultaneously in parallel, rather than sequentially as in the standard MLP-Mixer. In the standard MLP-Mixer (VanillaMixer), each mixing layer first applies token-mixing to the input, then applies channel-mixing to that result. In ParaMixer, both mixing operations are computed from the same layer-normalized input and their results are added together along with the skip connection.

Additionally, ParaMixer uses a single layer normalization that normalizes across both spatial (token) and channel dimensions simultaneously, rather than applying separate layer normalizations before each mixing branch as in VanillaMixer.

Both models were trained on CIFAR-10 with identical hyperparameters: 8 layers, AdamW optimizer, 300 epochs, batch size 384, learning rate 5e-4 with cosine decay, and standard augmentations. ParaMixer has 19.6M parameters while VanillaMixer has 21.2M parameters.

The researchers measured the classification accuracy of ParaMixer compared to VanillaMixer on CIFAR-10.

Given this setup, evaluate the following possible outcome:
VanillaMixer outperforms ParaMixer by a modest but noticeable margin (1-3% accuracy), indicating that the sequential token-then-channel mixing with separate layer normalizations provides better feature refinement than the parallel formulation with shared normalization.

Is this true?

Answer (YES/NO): NO